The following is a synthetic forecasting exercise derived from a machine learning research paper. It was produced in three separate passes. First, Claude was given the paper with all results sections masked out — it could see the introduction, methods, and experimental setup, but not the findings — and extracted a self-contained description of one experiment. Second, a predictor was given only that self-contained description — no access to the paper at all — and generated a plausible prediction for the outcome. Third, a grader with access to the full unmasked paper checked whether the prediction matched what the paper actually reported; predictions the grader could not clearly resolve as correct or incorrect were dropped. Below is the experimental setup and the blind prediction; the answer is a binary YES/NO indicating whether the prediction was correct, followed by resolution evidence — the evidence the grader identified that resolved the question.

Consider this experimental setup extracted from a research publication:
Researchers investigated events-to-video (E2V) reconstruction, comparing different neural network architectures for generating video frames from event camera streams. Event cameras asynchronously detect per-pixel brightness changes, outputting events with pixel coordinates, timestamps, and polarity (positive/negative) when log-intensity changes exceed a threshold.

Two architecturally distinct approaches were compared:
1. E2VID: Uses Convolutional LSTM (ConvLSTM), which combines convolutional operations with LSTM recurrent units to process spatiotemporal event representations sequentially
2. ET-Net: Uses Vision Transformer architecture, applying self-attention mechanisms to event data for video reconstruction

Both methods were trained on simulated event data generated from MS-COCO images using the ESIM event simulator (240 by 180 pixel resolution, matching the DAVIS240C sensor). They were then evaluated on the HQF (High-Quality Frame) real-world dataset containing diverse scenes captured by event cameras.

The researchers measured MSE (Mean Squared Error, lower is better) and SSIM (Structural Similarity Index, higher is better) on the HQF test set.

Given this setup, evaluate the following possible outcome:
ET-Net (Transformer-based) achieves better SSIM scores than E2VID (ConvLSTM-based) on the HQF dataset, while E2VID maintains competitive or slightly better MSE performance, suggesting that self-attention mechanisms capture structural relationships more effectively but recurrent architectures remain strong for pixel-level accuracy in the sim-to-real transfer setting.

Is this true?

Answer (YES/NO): NO